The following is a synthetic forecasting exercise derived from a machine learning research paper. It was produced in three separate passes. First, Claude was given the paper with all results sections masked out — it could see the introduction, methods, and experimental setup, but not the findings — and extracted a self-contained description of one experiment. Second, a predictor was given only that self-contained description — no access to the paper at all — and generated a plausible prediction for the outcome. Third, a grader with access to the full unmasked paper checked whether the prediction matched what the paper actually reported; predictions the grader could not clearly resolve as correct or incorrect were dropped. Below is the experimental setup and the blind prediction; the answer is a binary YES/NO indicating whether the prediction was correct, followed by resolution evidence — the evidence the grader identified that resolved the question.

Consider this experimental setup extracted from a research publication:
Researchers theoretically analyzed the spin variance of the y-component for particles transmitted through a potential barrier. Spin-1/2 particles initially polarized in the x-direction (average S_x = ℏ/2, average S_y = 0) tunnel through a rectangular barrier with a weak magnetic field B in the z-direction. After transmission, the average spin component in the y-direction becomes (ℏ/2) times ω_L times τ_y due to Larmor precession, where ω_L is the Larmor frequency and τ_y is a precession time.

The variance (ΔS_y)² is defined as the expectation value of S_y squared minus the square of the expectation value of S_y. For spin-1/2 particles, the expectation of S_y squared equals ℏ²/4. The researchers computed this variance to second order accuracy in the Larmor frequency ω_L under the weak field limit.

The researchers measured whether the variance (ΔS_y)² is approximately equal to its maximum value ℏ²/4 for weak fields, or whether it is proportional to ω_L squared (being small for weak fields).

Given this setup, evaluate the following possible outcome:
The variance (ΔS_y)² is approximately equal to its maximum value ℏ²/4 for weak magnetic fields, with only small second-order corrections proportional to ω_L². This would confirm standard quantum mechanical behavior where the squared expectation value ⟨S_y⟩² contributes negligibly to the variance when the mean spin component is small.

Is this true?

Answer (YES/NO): YES